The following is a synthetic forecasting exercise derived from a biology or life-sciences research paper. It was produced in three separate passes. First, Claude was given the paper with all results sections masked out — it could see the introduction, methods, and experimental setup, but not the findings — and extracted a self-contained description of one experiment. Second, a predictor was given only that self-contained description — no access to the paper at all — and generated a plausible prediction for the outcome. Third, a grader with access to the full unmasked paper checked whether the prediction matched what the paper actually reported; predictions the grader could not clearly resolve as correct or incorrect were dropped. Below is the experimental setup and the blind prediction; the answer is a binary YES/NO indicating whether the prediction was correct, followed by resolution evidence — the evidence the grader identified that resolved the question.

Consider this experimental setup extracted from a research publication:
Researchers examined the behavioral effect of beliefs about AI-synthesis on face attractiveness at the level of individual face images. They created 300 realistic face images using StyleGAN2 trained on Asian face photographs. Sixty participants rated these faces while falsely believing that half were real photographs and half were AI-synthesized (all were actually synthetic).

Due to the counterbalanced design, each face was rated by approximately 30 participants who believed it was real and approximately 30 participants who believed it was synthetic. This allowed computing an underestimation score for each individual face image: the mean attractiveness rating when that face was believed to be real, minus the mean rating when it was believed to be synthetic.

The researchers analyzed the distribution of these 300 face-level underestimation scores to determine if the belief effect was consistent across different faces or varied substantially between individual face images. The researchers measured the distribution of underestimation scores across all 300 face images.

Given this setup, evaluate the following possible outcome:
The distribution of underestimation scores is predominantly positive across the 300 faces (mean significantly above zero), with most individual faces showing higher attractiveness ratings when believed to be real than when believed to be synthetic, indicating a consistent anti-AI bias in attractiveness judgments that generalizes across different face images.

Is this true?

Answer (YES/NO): YES